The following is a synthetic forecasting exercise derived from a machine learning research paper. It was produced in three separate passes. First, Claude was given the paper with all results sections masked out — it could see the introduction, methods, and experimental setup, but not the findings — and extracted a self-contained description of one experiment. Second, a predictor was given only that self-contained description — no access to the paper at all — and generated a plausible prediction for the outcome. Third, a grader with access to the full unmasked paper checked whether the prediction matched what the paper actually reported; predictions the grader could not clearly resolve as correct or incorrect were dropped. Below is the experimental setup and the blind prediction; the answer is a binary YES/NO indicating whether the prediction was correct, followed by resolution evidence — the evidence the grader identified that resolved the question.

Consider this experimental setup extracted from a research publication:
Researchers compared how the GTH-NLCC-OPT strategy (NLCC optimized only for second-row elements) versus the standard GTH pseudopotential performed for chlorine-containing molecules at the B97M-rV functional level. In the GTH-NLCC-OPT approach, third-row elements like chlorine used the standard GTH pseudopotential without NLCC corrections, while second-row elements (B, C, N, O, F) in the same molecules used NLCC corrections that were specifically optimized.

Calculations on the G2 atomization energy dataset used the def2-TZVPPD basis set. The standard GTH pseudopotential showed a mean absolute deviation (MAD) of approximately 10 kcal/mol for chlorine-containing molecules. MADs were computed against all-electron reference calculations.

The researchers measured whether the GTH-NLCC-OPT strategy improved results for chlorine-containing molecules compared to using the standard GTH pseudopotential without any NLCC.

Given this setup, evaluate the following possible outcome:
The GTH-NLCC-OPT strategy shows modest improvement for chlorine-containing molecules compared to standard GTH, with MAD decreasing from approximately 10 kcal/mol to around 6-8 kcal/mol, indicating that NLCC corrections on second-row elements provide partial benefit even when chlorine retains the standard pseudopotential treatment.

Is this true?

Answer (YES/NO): NO